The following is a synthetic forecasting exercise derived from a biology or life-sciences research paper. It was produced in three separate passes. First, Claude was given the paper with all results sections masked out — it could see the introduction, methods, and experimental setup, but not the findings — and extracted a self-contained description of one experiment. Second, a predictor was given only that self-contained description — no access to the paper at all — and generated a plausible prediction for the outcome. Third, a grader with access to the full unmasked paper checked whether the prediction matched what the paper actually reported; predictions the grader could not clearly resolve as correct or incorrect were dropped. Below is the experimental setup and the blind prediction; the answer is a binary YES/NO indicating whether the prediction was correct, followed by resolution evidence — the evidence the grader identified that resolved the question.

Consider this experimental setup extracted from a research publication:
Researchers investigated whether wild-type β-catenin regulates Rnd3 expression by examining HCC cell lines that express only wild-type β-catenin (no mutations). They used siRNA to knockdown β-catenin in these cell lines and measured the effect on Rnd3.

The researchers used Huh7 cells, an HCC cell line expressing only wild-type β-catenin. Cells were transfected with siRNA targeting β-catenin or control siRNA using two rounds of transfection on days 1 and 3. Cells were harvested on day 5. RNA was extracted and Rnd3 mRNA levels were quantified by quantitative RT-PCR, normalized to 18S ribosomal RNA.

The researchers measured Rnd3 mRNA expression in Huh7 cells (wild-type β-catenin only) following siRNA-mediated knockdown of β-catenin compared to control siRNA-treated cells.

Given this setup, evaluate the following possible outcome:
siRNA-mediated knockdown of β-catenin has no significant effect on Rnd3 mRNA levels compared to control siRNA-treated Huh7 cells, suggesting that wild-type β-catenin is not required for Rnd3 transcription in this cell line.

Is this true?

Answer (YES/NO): NO